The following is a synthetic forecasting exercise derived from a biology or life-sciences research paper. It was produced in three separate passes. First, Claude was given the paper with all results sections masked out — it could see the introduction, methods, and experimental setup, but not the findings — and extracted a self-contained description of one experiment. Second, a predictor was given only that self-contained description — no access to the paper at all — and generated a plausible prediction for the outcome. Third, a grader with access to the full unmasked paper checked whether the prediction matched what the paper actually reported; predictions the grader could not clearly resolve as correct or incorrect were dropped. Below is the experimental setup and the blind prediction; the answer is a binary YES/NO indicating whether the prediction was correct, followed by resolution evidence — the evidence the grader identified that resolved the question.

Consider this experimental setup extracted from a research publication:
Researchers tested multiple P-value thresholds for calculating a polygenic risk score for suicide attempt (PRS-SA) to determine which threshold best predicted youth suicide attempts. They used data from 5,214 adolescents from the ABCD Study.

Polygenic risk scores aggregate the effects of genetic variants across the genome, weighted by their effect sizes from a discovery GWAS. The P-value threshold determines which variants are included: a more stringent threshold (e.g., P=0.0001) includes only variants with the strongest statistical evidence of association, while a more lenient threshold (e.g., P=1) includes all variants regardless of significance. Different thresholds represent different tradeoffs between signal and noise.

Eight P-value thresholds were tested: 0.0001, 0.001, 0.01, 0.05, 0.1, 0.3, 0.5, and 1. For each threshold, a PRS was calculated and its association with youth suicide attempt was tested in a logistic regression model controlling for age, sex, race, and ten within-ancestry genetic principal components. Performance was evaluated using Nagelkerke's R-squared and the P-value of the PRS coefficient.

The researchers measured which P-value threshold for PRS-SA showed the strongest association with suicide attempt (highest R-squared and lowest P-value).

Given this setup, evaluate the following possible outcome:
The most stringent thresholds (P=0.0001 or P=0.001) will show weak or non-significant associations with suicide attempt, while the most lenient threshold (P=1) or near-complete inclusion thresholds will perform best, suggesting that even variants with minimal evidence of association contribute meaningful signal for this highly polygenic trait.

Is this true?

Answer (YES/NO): NO